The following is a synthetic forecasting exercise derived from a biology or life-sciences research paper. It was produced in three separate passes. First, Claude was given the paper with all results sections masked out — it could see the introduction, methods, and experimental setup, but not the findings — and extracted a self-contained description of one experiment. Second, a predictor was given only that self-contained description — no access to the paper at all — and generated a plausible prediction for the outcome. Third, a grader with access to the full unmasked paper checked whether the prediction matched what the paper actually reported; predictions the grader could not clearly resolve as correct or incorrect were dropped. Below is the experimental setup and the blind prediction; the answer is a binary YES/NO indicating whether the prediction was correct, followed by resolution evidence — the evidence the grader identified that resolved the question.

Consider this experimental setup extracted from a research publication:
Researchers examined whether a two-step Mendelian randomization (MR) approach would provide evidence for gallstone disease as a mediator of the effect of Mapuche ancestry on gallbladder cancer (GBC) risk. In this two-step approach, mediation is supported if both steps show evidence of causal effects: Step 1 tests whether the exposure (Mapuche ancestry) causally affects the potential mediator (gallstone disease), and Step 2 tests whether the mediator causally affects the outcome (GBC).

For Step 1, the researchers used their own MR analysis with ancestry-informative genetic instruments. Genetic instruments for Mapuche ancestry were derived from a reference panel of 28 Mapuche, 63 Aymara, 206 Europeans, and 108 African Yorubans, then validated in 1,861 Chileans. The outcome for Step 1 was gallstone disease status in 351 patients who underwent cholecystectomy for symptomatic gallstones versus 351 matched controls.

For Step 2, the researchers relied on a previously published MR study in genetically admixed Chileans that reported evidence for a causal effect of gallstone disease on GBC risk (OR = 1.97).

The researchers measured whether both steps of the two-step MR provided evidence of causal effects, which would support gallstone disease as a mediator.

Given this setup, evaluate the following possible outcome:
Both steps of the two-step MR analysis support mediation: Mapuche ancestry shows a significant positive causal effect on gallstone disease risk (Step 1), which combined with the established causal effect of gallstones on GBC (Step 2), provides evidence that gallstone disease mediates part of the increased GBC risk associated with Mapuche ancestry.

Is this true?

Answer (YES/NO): YES